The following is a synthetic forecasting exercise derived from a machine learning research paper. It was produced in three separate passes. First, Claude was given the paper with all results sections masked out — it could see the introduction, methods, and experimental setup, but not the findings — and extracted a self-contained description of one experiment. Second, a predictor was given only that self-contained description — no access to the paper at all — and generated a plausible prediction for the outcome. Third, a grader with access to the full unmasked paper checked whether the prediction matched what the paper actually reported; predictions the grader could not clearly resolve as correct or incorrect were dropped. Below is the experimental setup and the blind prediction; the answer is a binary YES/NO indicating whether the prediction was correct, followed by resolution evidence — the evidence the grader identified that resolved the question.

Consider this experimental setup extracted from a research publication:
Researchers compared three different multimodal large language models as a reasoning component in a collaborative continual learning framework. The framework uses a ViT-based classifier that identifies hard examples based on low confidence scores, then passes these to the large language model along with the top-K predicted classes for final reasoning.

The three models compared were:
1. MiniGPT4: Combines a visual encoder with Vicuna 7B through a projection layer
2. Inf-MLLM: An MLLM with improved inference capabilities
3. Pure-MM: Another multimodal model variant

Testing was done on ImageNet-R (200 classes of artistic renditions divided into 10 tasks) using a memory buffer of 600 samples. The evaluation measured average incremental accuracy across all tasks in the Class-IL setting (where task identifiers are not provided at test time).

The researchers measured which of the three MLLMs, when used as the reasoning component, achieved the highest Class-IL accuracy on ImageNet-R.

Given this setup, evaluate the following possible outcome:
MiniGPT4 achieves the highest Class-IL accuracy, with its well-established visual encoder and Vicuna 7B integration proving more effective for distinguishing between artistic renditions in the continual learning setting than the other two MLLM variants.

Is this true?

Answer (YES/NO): NO